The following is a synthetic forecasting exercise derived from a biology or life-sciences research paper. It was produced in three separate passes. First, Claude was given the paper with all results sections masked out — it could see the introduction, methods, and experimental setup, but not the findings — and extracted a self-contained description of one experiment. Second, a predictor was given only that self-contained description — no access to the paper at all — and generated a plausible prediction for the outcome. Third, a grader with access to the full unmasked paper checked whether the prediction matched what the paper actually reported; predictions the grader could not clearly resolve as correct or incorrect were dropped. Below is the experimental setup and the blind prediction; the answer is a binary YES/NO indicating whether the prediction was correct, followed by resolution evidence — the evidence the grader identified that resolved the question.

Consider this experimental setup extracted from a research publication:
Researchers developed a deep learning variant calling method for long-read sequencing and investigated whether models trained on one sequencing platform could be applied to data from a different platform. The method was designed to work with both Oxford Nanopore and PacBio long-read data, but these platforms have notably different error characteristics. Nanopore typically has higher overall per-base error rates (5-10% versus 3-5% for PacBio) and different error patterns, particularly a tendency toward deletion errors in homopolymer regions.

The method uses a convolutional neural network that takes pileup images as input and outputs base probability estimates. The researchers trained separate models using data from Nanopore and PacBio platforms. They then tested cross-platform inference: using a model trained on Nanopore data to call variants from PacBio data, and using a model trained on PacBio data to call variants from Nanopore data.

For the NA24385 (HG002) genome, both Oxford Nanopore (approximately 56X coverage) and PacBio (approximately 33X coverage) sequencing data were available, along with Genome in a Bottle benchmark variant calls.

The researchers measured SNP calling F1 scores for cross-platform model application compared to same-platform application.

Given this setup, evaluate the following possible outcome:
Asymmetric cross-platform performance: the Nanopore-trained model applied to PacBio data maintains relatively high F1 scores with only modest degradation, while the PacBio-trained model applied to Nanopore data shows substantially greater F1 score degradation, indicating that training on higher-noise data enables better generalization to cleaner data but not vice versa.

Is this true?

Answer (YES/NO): NO